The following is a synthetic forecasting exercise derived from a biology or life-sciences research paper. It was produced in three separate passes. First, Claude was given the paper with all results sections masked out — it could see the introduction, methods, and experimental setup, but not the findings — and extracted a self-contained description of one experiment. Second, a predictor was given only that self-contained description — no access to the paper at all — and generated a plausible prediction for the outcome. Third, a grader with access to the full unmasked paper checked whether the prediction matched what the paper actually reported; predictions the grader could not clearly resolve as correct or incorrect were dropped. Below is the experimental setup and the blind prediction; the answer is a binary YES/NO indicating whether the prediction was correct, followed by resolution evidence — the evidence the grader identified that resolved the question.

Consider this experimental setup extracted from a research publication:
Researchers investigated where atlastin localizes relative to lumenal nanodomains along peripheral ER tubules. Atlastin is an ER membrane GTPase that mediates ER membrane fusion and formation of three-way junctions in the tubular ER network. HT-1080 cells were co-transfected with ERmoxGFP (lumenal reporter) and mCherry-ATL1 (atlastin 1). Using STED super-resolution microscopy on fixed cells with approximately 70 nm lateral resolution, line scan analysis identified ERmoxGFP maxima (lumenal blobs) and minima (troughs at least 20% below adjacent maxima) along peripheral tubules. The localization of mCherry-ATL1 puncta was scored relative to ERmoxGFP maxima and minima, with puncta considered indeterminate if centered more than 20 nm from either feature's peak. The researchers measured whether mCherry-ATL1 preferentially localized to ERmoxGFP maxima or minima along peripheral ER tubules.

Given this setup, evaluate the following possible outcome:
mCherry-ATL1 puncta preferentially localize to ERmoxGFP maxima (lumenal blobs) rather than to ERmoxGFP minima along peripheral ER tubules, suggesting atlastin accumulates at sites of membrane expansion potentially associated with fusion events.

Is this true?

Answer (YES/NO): NO